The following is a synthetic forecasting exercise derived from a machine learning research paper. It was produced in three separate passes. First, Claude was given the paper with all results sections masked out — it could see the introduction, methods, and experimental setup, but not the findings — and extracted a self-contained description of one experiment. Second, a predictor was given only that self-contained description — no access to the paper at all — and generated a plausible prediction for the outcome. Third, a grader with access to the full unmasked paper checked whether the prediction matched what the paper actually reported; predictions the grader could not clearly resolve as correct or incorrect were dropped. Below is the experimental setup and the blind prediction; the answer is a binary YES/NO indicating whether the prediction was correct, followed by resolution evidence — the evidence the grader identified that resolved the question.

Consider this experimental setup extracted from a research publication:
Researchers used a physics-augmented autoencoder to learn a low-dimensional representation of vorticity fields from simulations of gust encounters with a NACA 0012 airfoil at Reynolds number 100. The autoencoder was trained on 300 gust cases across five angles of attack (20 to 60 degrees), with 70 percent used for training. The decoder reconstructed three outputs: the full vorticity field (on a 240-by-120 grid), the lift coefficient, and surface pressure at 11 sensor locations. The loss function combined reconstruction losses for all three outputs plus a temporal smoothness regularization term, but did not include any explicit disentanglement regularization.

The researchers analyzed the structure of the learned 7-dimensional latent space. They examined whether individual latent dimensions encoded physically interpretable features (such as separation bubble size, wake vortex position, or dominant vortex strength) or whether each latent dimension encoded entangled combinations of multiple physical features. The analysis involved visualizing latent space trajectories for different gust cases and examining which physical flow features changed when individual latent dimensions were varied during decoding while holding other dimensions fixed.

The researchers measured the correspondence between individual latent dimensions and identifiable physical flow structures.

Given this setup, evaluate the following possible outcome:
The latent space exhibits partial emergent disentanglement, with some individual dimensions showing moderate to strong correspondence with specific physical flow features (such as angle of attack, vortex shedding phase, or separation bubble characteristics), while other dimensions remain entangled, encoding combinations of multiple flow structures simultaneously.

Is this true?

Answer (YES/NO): NO